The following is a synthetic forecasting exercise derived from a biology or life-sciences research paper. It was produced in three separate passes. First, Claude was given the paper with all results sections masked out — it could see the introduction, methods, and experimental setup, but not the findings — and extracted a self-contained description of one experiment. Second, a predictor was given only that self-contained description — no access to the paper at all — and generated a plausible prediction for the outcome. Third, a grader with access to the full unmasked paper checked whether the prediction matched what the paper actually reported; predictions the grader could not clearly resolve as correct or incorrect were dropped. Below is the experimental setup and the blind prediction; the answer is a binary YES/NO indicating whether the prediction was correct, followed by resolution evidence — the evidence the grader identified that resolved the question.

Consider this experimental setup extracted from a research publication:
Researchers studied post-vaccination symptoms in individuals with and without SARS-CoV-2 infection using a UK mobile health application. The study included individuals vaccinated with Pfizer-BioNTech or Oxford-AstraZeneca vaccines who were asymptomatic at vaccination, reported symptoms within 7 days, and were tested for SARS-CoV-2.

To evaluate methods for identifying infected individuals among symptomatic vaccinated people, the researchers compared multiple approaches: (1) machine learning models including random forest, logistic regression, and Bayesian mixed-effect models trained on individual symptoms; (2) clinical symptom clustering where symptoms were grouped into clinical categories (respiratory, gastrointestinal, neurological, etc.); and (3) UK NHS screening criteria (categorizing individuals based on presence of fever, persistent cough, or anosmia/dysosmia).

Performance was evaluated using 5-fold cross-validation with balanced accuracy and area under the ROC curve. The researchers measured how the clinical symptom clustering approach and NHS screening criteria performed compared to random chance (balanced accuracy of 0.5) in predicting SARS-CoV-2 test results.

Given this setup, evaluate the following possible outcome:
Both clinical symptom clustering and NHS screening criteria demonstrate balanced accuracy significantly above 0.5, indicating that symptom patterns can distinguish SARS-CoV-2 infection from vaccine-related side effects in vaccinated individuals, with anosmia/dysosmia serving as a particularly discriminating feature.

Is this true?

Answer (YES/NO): NO